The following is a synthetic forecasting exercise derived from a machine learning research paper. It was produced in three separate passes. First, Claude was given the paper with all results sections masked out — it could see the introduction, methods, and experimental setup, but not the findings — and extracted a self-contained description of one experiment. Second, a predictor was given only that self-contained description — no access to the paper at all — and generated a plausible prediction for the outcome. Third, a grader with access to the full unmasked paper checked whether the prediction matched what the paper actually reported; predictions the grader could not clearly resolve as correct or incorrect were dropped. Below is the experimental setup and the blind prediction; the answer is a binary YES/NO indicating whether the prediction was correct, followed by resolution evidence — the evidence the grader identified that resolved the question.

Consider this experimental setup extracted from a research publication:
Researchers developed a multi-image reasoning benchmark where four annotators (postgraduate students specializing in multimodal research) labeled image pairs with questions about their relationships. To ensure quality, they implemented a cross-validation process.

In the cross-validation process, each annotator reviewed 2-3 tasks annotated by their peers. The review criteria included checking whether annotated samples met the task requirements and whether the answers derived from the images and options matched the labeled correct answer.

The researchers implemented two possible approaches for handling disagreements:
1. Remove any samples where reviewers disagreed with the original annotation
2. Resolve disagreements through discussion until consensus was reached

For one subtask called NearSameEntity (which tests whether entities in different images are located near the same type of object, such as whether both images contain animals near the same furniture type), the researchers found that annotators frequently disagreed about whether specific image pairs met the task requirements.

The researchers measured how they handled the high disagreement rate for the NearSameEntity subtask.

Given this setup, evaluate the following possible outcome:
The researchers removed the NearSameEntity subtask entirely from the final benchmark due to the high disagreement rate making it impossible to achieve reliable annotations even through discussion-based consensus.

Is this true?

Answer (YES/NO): NO